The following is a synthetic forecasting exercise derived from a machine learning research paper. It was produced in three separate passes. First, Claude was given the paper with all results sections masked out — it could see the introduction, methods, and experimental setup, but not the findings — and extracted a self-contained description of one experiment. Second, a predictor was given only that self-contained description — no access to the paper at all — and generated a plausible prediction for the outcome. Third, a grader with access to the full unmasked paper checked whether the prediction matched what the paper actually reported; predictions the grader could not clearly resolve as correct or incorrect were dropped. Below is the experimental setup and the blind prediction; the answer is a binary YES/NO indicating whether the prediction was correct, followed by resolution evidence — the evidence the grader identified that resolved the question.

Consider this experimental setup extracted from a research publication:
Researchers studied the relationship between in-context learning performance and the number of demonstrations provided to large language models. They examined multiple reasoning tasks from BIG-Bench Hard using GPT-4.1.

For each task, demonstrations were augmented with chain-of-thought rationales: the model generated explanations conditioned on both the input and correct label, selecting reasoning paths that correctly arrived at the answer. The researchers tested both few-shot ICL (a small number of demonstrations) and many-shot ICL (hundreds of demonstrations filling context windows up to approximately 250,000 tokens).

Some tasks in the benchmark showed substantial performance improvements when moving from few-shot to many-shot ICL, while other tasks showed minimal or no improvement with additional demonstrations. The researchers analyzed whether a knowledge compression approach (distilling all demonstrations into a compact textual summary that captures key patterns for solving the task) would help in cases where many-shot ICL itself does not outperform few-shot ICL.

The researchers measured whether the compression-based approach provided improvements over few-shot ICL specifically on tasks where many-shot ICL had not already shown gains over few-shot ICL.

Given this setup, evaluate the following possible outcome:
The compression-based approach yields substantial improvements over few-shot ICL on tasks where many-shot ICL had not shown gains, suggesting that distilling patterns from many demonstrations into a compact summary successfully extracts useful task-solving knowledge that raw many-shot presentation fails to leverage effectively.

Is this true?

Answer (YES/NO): NO